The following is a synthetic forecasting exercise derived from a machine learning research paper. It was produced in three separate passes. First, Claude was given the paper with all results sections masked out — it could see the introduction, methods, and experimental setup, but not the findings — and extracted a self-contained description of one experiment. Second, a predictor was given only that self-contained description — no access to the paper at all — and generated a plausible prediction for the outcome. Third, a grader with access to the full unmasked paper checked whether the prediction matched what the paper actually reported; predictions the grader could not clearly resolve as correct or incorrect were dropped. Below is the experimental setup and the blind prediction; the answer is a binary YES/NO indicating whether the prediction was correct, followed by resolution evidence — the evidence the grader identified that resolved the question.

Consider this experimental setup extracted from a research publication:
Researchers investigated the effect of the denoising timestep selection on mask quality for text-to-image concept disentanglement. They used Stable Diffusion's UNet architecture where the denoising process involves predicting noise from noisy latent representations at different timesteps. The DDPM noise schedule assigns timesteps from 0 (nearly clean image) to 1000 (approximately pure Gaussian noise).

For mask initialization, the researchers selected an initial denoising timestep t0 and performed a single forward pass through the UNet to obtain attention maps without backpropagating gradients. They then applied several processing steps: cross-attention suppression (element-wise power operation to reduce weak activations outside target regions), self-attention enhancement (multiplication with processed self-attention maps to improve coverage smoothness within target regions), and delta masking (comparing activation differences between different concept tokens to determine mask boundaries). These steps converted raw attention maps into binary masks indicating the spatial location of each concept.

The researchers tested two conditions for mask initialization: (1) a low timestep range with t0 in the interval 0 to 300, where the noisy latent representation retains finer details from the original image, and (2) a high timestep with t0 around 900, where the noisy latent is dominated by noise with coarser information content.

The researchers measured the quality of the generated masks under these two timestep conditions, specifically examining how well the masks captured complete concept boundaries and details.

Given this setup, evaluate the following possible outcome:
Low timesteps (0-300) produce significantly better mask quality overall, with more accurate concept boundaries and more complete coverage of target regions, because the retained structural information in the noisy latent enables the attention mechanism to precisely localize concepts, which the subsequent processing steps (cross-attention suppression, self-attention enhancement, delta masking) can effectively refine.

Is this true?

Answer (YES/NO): YES